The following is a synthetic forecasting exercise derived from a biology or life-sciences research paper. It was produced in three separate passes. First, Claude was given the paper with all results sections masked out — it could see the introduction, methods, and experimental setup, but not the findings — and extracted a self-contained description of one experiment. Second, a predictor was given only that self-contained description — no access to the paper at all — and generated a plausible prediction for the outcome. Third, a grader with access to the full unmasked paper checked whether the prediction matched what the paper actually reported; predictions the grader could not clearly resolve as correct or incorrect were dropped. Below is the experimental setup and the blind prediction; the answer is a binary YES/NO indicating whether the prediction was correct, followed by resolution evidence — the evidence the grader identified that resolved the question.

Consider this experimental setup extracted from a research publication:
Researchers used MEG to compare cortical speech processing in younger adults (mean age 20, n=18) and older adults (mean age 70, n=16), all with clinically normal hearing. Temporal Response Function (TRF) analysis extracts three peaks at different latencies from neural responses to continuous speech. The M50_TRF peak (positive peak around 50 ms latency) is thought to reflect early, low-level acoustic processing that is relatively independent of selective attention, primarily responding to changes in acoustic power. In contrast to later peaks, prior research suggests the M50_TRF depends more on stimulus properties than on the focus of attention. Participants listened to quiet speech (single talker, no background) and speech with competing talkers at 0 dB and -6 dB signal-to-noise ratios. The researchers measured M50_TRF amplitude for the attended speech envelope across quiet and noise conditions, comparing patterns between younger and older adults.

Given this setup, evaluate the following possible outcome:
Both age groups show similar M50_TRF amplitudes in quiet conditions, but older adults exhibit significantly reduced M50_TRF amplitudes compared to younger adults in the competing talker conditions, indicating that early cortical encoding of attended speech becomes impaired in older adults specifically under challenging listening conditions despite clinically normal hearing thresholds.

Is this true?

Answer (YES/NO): NO